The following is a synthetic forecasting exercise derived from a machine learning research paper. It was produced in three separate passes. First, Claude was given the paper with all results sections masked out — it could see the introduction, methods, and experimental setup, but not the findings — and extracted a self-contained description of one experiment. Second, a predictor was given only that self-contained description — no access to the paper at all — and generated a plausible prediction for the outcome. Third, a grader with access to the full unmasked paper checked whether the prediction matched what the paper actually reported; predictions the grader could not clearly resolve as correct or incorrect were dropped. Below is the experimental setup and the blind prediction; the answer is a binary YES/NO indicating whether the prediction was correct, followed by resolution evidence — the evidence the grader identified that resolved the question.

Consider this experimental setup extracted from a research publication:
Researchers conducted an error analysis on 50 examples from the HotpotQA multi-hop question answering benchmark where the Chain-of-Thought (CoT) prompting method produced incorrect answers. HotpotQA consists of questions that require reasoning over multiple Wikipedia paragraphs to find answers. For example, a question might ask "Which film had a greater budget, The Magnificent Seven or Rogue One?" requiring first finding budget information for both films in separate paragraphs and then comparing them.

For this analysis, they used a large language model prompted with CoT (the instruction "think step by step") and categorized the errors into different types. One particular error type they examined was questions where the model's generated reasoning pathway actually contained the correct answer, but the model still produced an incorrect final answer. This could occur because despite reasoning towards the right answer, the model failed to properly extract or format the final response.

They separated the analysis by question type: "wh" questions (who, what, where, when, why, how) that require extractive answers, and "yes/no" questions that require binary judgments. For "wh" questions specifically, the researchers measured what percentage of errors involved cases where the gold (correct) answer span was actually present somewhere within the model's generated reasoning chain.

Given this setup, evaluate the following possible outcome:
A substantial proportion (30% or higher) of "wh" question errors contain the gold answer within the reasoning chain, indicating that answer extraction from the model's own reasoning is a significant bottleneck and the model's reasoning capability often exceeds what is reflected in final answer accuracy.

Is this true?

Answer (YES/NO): NO